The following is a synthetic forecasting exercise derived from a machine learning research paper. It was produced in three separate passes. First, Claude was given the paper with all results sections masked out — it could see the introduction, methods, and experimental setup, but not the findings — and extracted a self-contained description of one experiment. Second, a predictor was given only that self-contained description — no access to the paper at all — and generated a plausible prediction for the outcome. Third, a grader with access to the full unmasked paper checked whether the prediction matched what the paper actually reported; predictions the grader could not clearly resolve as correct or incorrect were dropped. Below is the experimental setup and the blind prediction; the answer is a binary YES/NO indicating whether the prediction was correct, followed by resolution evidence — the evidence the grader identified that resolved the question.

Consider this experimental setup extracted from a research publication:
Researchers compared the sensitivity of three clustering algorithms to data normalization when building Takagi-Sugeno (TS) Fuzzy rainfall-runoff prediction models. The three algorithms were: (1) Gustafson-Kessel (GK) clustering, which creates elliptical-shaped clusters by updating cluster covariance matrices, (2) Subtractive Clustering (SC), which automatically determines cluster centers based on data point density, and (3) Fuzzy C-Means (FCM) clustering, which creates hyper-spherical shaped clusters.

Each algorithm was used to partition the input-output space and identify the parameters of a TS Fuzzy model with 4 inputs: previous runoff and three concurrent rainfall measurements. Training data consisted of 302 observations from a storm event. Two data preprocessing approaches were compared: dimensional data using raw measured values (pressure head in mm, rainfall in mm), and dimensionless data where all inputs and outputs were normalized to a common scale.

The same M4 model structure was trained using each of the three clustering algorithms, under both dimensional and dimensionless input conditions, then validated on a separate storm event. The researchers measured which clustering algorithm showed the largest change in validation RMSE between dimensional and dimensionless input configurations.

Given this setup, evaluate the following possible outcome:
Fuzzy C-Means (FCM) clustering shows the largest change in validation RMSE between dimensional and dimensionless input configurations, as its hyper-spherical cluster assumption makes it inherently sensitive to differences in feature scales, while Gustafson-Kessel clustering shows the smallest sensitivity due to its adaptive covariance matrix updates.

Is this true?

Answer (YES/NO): YES